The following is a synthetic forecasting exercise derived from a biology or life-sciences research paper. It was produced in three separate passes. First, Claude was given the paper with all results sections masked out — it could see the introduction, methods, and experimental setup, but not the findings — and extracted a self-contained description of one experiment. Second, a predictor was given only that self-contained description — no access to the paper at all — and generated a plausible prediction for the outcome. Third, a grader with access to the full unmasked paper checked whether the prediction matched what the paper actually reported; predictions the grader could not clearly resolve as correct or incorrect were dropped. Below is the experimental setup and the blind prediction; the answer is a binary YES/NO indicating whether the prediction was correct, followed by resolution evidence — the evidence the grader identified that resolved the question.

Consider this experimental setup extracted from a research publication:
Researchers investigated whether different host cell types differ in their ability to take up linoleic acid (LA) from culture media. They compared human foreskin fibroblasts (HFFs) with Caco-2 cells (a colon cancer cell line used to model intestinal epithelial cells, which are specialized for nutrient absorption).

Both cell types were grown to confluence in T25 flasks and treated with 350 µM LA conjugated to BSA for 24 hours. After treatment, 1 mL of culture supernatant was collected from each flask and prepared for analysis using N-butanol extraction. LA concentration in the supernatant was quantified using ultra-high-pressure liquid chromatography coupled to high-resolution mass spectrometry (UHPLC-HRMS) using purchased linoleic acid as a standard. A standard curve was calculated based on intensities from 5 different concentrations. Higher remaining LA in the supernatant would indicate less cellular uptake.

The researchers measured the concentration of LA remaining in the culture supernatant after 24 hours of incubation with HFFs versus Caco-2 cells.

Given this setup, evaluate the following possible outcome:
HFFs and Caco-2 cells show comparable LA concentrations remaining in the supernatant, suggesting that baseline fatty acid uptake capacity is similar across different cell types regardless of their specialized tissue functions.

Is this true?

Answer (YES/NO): NO